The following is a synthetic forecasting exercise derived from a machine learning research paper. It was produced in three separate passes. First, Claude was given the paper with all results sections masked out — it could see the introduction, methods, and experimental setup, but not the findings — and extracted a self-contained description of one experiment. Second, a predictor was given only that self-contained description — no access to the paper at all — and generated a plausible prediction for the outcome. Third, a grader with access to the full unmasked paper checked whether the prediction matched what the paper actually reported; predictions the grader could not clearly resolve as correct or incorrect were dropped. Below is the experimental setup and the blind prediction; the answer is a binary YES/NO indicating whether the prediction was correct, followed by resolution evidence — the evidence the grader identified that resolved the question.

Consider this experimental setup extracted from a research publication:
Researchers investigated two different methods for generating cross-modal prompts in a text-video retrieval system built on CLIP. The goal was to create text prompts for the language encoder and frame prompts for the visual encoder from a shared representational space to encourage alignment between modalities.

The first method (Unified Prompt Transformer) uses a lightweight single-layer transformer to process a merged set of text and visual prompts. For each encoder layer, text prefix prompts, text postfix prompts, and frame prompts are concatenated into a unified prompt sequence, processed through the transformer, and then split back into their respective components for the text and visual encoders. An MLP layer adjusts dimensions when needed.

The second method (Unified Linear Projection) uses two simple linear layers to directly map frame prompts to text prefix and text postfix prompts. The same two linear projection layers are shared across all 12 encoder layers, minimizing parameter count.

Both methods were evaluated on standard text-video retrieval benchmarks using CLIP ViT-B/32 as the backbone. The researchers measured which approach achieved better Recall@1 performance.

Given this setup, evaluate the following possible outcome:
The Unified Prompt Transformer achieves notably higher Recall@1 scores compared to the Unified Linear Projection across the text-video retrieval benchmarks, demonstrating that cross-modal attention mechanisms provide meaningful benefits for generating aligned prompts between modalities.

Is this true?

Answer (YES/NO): NO